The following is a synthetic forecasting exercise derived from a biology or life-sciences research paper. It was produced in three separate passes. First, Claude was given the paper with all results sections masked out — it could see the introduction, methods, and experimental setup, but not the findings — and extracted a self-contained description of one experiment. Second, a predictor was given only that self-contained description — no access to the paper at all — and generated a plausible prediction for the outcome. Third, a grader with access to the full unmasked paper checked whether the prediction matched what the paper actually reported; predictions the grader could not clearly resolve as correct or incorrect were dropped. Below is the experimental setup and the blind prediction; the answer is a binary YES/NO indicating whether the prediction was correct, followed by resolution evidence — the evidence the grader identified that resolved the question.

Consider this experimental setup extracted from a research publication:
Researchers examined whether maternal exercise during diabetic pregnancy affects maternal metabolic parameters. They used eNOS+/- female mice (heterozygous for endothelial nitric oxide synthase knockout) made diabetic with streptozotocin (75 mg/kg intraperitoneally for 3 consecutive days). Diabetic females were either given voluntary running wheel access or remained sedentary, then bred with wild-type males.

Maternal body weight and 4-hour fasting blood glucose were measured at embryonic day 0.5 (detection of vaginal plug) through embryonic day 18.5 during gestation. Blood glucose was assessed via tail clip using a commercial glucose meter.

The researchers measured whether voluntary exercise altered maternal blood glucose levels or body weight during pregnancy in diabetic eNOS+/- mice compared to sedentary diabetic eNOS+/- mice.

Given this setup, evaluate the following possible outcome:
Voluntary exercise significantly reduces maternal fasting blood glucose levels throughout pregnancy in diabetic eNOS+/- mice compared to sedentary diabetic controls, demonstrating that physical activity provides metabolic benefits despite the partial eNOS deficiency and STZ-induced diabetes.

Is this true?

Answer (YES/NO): NO